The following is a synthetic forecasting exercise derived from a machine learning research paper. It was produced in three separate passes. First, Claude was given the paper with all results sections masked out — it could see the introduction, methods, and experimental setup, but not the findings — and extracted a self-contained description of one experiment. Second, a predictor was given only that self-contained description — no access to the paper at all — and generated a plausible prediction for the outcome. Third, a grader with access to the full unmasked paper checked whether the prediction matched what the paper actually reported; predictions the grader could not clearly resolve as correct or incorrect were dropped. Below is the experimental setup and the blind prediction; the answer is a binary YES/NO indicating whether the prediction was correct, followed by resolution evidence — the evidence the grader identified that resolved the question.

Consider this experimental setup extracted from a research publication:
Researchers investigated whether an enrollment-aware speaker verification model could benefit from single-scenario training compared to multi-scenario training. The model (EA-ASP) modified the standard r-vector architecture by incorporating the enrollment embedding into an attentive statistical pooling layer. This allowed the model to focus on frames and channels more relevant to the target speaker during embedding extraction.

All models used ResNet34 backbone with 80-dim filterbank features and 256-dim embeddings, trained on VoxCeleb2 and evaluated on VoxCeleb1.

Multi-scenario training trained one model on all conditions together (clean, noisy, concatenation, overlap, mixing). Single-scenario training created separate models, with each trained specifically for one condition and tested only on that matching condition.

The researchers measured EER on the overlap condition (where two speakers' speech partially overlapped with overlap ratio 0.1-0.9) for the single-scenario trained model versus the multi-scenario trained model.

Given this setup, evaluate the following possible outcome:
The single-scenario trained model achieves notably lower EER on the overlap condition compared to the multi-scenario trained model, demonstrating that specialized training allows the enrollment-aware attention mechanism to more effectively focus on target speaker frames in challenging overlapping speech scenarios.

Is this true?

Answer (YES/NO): YES